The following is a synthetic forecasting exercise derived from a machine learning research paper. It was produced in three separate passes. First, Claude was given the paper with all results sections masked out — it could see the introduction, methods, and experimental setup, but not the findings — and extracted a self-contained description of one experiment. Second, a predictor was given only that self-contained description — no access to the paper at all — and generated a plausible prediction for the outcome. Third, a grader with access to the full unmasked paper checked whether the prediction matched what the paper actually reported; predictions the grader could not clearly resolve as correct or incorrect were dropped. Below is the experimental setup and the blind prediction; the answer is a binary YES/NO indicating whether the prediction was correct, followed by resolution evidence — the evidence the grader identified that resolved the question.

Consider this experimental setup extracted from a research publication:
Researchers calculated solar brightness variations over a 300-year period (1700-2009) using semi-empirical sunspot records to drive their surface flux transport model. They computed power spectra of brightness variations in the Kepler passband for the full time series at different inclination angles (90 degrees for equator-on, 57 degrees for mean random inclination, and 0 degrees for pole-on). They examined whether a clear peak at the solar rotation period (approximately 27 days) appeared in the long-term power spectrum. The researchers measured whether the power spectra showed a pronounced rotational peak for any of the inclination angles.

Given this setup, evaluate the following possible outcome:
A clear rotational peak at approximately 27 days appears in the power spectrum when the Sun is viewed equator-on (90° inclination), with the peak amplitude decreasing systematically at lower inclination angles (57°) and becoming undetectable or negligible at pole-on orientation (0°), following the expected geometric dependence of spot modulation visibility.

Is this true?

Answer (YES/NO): NO